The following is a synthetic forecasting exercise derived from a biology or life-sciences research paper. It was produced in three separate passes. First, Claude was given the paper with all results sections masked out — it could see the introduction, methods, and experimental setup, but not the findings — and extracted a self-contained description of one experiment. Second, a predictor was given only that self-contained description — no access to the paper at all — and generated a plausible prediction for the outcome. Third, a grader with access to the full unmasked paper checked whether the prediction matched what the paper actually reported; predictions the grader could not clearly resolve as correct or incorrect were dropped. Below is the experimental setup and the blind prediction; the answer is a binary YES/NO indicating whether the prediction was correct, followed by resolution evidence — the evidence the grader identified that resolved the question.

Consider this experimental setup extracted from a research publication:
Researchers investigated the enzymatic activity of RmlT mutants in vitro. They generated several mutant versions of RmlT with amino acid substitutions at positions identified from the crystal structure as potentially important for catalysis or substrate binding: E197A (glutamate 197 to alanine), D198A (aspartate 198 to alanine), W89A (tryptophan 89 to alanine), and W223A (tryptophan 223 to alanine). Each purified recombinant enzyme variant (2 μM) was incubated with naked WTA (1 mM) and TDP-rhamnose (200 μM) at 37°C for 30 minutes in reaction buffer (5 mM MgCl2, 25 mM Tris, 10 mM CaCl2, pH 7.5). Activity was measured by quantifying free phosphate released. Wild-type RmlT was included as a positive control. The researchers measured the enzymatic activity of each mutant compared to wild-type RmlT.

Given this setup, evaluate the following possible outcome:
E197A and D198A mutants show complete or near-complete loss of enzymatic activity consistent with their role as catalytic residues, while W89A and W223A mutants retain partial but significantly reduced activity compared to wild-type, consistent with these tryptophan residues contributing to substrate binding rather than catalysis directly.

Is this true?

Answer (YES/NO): NO